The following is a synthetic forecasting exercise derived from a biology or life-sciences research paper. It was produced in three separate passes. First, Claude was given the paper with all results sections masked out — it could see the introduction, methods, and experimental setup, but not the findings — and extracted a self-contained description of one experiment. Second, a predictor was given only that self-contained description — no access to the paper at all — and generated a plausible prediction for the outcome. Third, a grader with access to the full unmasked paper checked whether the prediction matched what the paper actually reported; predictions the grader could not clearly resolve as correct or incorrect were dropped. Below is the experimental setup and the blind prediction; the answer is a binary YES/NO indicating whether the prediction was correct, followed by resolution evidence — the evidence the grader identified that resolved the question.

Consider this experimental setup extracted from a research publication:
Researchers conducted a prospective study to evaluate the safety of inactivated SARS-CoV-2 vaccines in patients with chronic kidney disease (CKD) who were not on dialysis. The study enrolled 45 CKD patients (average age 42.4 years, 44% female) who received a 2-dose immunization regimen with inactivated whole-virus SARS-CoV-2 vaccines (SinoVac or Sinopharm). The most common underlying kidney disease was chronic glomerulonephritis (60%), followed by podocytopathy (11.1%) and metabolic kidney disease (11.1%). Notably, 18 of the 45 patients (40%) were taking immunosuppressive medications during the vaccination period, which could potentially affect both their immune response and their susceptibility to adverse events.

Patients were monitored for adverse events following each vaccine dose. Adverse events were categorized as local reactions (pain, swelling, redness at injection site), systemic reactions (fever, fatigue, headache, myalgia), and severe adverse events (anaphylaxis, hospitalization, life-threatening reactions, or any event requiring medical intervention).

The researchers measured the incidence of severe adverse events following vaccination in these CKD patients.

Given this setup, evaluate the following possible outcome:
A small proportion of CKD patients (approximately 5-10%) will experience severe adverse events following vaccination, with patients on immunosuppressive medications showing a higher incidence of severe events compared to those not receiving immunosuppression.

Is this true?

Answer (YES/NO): NO